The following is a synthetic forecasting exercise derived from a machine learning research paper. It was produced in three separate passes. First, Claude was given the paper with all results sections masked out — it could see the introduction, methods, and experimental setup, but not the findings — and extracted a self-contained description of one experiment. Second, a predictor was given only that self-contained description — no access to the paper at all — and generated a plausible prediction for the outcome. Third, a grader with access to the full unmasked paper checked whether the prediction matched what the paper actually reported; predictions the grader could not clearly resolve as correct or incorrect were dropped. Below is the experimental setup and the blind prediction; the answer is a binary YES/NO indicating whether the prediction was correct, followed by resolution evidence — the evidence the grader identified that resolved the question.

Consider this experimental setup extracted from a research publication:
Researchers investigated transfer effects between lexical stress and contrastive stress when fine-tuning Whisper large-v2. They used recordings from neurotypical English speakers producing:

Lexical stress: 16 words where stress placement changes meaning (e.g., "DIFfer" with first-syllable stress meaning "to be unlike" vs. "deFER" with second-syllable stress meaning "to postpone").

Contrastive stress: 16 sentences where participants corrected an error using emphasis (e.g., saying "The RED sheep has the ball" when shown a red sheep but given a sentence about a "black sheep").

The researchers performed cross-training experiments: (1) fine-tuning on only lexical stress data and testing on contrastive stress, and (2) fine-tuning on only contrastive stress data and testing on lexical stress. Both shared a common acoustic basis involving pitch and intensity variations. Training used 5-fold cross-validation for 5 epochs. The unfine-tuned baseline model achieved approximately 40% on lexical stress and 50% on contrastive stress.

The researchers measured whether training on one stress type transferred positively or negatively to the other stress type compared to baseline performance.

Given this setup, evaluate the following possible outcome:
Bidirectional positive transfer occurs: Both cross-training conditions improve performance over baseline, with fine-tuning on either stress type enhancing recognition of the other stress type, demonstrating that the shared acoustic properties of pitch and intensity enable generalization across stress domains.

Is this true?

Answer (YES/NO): YES